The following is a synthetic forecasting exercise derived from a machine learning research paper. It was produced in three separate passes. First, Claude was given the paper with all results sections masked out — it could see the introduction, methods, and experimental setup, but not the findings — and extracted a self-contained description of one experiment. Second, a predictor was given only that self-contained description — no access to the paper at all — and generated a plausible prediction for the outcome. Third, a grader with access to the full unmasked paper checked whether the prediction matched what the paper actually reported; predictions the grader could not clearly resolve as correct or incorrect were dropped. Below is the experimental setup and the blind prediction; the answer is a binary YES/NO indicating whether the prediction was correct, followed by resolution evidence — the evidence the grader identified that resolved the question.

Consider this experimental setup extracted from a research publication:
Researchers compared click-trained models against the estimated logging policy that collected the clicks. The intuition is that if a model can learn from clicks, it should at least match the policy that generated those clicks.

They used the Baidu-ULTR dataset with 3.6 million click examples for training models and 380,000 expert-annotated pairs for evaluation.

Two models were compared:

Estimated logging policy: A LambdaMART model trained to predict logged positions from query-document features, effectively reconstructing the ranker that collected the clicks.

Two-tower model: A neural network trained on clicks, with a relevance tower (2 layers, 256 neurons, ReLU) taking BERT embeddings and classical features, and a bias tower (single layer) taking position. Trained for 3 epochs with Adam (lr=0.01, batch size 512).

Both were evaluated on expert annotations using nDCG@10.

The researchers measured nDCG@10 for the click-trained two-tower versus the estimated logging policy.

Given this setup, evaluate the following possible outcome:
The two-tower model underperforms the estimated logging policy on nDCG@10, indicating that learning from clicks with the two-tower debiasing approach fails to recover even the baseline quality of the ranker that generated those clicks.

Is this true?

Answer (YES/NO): NO